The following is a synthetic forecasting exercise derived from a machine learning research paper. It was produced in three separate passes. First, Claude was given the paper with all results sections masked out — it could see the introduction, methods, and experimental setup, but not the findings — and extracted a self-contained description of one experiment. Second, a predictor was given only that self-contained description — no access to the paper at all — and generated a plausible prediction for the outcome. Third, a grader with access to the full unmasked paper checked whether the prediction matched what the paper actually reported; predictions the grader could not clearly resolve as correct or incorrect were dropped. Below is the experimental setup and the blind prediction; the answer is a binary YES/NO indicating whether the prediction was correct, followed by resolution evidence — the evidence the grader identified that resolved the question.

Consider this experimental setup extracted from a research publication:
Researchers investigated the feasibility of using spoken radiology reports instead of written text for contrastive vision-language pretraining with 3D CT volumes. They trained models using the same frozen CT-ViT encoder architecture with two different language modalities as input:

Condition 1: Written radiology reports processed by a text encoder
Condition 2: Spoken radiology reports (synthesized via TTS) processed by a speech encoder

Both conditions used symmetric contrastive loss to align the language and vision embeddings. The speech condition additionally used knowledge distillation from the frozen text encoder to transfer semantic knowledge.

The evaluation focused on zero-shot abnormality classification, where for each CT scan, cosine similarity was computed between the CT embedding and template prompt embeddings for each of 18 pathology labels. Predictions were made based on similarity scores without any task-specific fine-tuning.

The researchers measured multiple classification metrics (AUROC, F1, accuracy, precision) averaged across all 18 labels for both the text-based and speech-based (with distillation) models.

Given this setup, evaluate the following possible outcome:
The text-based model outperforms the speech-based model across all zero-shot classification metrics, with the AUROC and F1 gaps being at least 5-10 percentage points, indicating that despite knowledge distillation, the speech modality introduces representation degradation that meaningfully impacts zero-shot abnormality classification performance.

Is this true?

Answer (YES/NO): NO